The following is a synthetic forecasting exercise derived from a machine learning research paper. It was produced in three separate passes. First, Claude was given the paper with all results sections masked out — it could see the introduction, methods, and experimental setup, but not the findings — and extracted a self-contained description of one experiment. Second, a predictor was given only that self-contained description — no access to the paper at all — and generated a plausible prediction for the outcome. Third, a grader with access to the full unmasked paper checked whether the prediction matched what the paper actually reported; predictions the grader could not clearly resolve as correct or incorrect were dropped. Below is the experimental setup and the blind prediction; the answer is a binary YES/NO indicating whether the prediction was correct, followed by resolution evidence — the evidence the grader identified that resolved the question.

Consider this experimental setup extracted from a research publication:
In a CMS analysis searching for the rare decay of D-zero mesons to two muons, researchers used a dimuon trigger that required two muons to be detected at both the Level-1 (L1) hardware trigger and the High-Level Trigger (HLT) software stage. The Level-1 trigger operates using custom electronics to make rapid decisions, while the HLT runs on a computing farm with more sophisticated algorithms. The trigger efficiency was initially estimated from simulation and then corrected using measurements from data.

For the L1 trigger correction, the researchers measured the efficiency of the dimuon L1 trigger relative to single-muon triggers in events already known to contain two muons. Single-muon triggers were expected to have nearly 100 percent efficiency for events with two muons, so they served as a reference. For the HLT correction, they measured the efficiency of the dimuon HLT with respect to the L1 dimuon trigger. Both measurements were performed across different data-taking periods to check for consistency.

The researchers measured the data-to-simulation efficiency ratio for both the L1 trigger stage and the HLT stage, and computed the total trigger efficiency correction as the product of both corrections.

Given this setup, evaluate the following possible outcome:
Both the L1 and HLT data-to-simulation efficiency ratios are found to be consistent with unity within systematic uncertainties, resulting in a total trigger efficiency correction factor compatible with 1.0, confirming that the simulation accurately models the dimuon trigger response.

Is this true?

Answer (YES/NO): NO